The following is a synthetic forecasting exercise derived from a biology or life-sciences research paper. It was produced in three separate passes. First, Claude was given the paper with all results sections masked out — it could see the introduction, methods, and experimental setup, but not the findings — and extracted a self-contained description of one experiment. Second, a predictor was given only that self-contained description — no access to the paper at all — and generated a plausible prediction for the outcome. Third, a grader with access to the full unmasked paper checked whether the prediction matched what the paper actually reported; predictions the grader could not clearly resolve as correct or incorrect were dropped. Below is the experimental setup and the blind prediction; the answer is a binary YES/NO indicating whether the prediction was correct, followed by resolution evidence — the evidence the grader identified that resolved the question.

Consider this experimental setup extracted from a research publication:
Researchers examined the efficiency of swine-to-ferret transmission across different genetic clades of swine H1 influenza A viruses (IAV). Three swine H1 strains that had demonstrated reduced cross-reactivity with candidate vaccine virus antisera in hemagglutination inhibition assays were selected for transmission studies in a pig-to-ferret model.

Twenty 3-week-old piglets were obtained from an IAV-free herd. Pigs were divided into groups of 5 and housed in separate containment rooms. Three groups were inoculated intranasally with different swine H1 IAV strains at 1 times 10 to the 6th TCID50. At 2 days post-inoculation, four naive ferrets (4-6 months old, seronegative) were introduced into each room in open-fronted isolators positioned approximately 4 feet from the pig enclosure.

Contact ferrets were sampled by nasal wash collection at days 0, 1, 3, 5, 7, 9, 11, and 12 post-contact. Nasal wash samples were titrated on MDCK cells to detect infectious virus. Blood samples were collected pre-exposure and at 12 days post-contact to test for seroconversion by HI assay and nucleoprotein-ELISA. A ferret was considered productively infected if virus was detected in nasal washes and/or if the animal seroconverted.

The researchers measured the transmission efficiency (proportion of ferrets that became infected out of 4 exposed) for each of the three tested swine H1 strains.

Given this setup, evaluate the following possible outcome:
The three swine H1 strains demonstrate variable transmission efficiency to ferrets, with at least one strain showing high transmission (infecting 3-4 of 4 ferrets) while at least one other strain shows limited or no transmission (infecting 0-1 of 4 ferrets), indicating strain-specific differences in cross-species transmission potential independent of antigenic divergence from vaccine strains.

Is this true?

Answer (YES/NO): YES